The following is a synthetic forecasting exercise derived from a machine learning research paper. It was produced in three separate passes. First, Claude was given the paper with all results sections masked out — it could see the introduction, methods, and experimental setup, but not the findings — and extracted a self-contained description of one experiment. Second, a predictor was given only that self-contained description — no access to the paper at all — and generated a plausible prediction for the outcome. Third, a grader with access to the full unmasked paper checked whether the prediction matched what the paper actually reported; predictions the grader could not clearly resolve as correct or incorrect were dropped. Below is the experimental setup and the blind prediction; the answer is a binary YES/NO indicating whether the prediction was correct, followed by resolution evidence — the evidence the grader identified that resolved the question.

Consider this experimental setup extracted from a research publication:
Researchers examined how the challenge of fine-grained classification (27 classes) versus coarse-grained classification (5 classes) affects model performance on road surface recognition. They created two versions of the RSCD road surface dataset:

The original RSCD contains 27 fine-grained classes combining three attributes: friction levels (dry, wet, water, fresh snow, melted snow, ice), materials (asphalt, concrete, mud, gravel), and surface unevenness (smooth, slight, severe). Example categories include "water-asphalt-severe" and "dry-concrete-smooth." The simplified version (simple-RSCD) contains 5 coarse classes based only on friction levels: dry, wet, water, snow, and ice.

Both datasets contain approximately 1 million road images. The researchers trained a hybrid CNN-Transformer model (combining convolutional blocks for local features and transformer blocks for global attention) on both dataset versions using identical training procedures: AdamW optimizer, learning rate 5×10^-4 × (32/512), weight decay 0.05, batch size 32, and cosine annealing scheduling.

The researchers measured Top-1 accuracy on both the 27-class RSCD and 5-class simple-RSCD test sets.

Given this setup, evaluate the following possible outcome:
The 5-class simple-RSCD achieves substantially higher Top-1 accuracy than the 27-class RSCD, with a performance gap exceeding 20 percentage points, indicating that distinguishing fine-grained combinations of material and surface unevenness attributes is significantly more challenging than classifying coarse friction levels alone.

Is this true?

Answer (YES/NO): NO